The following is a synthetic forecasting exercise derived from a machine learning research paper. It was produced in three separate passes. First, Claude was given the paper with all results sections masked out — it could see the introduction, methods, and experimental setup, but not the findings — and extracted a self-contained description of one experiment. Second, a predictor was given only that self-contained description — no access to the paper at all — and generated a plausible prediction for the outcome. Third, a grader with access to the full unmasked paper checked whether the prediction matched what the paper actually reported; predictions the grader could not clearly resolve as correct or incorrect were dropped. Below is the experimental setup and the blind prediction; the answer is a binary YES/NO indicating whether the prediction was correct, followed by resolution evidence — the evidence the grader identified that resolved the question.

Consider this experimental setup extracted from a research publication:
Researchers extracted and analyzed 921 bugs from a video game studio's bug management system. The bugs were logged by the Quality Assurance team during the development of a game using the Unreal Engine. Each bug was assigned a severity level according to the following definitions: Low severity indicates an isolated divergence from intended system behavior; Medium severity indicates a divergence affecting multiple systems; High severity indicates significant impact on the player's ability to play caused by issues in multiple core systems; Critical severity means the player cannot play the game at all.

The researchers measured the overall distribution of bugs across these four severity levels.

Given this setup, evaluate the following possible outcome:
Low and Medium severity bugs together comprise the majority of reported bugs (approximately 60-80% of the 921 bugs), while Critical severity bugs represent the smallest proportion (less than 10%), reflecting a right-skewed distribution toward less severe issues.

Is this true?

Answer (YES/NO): NO